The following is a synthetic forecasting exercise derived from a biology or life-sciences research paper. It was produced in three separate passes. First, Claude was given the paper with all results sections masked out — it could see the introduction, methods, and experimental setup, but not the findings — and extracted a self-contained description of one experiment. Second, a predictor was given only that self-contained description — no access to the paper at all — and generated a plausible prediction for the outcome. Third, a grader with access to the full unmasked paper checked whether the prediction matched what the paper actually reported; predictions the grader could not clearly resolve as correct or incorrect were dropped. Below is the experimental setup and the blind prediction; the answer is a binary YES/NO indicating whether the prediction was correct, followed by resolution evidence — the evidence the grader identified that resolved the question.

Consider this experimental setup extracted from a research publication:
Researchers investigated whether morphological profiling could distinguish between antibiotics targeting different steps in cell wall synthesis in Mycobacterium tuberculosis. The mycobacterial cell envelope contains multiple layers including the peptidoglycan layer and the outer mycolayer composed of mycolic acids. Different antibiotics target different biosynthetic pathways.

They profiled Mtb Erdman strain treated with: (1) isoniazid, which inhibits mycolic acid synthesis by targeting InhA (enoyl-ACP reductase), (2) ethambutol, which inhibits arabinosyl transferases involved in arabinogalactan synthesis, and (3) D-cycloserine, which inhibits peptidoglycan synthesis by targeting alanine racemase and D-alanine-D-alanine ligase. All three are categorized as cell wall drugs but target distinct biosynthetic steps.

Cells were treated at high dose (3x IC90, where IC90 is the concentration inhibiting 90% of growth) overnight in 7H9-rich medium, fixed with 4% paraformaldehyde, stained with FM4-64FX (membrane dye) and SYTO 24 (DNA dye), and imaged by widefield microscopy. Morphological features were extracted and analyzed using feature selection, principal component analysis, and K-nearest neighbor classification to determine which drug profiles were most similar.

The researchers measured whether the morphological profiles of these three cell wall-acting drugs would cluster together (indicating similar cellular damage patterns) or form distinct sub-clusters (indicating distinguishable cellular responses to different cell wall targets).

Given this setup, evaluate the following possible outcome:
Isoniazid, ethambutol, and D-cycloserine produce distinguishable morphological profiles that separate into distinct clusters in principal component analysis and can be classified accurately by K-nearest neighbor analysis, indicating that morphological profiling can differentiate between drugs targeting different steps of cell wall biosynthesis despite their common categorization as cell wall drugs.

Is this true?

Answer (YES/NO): NO